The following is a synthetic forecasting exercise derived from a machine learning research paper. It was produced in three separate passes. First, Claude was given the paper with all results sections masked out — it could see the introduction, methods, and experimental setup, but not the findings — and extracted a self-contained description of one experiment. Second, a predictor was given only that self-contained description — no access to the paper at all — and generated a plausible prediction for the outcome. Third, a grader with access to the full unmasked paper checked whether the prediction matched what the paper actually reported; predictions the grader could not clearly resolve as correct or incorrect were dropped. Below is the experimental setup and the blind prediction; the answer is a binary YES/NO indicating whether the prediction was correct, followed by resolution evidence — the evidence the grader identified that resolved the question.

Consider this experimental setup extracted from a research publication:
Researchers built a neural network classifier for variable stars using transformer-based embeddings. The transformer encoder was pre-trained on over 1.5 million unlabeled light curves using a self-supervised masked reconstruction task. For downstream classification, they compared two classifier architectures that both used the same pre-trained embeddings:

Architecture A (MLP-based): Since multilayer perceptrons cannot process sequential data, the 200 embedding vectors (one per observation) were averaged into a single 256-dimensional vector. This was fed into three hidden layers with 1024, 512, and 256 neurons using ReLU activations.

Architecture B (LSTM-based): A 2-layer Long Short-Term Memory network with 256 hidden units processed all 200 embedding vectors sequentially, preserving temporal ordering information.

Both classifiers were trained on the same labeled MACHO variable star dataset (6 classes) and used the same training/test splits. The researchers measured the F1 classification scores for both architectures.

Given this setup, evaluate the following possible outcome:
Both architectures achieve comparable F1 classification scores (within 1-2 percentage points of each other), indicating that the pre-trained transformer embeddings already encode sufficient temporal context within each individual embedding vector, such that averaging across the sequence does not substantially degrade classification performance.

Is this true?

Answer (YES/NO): YES